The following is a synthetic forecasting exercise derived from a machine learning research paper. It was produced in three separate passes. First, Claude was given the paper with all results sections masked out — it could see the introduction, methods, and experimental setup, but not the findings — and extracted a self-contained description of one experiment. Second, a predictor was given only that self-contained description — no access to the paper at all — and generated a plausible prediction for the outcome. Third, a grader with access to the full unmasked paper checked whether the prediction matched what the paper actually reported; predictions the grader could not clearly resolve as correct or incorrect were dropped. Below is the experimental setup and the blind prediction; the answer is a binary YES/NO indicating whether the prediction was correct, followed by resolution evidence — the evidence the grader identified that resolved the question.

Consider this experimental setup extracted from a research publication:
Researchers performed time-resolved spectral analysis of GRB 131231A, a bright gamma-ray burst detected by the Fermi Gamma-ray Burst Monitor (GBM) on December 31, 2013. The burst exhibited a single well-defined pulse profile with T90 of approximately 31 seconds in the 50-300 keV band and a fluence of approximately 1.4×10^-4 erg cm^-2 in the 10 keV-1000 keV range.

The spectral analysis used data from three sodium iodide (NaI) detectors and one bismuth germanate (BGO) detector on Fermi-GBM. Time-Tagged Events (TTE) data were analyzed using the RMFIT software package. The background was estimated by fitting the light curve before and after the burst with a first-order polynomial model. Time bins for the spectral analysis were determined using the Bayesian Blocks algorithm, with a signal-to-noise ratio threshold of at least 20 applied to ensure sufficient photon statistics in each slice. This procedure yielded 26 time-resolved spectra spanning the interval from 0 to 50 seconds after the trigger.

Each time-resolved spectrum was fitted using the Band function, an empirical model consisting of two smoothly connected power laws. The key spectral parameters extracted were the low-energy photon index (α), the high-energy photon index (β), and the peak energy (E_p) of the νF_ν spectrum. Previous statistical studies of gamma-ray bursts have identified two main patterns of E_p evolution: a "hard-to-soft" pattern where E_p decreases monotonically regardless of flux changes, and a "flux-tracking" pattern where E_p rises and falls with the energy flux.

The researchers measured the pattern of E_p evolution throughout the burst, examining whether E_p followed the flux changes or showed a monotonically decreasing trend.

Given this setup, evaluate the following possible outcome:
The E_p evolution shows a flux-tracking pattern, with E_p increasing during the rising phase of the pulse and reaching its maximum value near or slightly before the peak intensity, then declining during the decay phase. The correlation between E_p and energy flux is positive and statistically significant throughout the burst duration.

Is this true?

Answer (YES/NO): YES